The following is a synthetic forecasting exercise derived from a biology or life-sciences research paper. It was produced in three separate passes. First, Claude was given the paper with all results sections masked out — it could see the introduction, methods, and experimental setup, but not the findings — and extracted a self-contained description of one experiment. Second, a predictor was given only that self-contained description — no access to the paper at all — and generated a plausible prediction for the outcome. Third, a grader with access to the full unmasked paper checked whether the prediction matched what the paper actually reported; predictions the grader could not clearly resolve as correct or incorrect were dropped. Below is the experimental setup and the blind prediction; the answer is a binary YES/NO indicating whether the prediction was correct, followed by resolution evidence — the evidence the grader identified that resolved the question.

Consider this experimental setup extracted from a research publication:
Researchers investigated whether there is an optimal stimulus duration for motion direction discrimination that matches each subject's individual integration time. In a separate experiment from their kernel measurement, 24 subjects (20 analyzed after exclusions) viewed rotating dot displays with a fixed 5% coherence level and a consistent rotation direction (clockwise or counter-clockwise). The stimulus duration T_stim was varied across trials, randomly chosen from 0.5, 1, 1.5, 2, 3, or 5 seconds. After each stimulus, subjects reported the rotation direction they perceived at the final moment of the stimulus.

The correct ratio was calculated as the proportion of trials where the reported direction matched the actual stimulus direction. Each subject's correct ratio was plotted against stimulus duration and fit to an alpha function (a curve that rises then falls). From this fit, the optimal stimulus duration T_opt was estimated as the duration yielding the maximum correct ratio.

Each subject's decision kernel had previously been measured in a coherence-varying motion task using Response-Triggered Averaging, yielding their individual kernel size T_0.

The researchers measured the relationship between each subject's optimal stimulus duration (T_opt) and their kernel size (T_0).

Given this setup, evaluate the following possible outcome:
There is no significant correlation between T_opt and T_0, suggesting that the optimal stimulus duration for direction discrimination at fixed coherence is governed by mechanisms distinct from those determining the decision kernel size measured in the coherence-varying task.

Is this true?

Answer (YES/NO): NO